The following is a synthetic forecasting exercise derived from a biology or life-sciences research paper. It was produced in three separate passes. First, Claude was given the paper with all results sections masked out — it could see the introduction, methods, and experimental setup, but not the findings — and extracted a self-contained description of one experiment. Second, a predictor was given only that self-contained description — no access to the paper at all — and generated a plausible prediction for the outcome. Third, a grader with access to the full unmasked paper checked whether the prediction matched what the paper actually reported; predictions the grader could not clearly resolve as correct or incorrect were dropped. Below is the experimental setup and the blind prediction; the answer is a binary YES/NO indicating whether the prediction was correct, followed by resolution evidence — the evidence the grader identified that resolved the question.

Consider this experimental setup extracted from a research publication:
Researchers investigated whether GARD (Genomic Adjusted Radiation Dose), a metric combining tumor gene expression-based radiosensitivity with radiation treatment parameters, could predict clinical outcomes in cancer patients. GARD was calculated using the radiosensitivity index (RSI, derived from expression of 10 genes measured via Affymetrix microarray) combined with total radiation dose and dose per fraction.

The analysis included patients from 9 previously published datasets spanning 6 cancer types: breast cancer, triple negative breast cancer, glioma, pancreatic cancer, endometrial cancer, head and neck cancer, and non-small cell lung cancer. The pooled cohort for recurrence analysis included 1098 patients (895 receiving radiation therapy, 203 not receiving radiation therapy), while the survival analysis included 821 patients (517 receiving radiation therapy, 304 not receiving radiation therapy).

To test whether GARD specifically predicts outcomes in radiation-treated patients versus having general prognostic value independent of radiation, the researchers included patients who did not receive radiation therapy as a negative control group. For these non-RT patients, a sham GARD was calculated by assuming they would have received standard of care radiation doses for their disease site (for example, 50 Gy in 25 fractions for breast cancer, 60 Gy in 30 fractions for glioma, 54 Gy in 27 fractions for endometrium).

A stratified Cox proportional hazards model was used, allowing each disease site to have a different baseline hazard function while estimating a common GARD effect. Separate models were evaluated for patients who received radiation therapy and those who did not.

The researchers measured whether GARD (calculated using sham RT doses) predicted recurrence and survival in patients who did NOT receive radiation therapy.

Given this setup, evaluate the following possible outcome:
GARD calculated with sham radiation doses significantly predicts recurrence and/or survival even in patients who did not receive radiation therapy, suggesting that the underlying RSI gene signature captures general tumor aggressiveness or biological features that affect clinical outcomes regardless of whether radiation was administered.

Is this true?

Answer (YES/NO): NO